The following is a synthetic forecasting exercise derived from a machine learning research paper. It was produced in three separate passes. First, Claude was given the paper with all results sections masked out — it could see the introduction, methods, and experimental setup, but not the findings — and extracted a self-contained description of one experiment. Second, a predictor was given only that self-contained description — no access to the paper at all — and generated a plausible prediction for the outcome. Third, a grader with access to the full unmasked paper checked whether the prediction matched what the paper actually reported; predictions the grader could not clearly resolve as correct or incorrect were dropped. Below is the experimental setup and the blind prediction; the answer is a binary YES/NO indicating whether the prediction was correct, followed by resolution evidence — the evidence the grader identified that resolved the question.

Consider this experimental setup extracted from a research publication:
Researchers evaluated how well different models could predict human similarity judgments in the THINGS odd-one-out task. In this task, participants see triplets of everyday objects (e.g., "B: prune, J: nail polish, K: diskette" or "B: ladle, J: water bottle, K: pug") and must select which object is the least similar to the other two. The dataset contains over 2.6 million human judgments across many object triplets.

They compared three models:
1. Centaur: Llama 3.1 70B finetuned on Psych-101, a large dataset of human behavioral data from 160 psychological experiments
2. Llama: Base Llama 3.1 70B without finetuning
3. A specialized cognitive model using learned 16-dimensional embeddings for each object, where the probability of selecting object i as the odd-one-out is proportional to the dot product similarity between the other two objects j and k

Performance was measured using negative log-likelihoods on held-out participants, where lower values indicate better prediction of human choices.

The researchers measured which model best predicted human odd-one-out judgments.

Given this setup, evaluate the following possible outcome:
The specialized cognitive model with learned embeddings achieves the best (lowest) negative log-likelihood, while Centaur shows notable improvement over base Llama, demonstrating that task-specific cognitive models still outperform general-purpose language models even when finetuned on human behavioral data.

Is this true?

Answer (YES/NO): NO